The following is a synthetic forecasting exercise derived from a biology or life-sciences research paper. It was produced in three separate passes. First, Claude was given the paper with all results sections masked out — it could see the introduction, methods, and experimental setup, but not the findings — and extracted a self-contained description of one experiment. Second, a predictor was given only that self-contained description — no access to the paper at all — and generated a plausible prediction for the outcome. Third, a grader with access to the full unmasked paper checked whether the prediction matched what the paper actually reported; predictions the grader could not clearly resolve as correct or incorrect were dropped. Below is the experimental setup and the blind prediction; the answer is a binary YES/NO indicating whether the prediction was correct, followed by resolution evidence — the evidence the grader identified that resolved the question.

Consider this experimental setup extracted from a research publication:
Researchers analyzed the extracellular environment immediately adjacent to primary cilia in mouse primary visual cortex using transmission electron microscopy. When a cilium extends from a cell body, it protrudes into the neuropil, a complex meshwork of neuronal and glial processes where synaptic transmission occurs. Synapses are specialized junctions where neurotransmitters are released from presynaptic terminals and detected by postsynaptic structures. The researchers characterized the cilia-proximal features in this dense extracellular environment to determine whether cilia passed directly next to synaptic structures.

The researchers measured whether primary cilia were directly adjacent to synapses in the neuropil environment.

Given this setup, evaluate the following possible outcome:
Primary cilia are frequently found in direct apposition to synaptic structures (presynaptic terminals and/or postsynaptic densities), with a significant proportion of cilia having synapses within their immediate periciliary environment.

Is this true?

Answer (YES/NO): YES